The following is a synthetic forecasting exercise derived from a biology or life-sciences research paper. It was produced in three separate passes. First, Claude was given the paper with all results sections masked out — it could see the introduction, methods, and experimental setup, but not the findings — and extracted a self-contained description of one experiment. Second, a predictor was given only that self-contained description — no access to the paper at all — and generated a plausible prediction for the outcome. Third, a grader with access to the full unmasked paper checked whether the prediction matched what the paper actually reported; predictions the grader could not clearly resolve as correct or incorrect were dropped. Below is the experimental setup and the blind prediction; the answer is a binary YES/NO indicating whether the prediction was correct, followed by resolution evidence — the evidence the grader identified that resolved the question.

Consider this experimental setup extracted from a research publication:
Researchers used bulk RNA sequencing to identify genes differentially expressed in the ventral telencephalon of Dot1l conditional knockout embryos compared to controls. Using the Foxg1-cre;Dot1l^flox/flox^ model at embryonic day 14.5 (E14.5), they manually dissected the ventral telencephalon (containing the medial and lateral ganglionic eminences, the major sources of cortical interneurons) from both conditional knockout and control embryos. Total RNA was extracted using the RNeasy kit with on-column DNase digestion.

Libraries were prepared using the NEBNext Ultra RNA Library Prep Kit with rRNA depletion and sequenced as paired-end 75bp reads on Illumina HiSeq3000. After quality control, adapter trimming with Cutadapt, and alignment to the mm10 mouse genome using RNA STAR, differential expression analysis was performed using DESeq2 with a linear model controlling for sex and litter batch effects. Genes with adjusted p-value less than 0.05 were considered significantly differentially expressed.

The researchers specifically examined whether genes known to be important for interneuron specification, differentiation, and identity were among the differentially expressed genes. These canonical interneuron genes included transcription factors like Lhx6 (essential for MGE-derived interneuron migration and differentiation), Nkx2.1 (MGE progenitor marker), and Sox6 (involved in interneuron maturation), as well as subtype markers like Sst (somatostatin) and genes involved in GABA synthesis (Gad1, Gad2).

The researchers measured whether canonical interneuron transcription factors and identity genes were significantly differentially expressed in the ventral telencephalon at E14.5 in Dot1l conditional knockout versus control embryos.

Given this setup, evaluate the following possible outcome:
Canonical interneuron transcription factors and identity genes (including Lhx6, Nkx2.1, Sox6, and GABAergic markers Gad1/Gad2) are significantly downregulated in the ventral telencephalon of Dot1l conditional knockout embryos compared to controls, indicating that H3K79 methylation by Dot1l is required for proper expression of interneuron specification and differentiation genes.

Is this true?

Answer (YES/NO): NO